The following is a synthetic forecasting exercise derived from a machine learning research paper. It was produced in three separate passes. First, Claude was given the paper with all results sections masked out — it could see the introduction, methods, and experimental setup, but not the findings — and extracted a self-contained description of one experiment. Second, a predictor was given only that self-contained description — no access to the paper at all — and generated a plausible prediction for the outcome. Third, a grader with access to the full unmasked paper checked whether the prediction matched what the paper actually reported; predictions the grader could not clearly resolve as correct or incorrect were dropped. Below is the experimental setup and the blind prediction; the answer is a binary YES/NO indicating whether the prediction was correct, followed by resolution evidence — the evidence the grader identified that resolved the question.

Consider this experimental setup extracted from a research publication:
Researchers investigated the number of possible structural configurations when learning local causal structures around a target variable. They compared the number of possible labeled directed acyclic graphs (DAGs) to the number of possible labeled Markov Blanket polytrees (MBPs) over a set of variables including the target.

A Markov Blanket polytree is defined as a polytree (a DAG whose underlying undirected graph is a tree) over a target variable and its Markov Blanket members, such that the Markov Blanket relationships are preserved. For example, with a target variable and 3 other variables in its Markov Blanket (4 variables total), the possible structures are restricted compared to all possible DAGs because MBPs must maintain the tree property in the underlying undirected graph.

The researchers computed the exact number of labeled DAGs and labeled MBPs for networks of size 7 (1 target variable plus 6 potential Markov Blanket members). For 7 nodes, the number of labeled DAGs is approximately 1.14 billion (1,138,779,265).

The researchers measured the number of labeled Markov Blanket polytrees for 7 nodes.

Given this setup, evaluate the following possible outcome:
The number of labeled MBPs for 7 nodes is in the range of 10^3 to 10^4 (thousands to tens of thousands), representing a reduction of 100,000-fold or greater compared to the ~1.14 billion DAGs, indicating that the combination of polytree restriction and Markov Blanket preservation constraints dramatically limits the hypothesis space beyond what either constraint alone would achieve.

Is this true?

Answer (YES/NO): YES